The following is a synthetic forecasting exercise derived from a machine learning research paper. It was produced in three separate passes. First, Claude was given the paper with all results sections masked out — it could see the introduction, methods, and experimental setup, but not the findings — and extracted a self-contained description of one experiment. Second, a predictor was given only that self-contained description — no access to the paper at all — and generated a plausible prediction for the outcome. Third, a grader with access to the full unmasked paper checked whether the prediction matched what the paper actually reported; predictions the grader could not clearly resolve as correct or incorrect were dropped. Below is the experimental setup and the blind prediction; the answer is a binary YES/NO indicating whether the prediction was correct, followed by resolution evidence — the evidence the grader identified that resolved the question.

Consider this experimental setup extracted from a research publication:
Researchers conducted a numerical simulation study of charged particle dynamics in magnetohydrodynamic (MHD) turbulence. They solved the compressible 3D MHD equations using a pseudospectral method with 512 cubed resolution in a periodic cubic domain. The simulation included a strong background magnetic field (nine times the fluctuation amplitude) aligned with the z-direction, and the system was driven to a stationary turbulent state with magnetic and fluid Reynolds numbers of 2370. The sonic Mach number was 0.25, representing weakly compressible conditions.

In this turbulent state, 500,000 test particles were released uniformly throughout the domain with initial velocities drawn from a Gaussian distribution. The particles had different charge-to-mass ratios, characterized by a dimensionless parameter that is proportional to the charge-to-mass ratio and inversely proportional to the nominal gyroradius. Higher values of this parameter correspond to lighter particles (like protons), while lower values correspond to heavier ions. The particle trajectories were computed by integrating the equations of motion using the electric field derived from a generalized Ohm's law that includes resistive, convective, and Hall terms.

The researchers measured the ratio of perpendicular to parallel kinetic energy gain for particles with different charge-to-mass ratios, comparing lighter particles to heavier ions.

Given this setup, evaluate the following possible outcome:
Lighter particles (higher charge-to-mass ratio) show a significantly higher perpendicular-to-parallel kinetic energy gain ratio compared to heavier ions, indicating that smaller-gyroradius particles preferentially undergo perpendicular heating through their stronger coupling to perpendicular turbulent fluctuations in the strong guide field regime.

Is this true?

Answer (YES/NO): NO